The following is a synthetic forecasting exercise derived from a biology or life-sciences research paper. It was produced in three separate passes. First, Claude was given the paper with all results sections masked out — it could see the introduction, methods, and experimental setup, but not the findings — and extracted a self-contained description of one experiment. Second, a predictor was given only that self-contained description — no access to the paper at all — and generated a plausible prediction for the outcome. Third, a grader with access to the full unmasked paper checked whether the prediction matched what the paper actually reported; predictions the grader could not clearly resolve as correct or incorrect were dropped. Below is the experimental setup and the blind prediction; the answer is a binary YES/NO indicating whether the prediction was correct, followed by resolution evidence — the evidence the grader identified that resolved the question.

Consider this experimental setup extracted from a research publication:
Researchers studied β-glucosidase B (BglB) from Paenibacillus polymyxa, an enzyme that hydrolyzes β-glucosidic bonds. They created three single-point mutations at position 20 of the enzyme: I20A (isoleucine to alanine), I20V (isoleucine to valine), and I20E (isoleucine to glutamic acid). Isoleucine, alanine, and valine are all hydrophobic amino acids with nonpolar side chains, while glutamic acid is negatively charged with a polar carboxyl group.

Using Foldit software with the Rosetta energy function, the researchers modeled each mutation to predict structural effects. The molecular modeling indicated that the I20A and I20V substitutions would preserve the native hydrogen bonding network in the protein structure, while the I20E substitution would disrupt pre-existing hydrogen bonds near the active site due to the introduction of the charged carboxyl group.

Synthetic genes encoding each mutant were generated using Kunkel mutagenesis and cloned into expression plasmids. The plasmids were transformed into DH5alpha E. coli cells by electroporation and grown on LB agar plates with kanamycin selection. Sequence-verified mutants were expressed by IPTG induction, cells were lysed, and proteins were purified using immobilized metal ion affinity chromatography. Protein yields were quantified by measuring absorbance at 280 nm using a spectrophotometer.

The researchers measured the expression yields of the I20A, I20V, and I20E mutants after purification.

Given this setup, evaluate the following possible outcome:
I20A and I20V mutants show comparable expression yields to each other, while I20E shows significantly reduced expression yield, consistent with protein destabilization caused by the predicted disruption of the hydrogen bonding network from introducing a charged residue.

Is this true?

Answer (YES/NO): NO